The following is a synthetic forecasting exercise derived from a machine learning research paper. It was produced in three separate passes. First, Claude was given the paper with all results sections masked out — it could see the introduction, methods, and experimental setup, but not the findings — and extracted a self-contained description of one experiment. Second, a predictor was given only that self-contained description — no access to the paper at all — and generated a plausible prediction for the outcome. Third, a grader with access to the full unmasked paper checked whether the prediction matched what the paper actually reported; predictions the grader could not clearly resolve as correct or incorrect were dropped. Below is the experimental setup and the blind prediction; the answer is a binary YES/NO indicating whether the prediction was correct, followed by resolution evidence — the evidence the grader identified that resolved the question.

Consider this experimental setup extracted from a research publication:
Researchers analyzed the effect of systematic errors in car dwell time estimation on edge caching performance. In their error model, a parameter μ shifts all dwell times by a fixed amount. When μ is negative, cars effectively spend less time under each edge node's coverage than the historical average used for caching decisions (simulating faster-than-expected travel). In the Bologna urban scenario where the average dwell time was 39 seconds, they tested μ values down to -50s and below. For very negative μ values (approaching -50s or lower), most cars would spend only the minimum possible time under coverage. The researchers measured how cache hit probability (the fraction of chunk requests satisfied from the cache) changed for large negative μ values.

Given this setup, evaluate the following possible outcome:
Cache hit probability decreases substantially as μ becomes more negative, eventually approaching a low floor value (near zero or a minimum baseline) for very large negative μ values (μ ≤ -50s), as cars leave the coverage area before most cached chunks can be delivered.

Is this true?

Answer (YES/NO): NO